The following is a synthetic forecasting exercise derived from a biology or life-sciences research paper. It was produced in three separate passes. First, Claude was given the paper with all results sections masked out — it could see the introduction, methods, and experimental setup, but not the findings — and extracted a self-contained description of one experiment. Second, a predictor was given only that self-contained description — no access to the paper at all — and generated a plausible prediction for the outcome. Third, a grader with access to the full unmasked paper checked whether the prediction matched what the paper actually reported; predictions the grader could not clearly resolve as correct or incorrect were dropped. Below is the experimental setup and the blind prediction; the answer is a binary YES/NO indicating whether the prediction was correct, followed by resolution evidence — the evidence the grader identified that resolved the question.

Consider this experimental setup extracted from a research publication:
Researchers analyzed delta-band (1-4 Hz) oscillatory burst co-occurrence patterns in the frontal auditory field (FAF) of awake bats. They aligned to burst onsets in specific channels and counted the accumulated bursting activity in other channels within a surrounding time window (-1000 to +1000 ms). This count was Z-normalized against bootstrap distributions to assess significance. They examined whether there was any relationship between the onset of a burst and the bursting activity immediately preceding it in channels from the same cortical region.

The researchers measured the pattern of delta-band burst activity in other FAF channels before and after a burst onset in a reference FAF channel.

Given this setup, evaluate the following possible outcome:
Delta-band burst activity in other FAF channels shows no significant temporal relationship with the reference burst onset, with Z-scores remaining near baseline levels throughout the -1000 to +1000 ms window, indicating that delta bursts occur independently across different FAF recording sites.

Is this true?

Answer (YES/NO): NO